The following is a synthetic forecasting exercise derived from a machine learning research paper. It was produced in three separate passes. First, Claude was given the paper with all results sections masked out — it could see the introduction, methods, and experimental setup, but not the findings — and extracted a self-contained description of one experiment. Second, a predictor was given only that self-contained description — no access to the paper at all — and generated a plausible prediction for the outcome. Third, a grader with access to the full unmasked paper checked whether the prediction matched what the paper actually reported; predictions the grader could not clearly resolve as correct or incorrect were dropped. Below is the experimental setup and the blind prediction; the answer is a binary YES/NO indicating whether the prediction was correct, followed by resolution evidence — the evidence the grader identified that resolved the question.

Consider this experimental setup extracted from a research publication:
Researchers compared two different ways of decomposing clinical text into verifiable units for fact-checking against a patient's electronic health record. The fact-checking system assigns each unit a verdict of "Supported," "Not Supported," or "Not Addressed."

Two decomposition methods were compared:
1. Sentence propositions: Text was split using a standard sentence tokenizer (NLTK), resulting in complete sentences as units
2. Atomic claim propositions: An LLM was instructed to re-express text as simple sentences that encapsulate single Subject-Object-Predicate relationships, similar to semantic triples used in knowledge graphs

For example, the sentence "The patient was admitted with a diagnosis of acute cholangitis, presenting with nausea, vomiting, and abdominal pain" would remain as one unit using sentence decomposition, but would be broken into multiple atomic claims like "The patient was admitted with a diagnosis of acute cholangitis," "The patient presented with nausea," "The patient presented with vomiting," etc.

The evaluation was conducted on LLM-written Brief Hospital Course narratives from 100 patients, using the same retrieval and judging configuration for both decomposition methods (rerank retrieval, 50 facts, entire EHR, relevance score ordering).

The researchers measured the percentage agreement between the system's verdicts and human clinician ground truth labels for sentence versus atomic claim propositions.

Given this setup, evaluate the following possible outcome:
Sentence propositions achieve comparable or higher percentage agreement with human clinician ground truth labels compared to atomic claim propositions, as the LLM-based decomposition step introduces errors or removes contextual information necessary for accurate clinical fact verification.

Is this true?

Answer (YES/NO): YES